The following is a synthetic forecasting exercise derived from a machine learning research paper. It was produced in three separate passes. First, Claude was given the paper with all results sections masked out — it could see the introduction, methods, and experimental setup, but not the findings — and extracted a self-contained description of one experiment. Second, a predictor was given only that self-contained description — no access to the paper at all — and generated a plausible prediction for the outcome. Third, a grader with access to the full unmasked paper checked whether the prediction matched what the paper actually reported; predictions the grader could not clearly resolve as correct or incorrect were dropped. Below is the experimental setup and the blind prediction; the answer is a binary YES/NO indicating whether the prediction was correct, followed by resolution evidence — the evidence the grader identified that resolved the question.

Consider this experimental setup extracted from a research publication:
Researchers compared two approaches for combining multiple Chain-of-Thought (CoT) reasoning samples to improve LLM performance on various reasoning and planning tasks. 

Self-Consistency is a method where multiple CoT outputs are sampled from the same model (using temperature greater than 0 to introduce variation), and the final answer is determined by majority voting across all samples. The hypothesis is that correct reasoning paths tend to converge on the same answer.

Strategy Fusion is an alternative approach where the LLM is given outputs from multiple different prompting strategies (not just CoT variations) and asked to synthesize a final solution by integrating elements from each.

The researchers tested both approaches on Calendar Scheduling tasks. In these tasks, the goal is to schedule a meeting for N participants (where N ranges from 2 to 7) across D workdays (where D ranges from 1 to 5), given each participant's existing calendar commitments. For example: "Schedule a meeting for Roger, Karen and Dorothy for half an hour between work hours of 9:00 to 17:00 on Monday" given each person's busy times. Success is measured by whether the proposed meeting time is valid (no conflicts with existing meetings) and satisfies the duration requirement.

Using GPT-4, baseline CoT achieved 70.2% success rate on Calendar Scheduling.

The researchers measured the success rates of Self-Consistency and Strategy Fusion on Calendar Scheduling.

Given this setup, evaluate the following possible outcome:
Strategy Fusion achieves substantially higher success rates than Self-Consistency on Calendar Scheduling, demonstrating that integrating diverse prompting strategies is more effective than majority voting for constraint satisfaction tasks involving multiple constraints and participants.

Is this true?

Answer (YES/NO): NO